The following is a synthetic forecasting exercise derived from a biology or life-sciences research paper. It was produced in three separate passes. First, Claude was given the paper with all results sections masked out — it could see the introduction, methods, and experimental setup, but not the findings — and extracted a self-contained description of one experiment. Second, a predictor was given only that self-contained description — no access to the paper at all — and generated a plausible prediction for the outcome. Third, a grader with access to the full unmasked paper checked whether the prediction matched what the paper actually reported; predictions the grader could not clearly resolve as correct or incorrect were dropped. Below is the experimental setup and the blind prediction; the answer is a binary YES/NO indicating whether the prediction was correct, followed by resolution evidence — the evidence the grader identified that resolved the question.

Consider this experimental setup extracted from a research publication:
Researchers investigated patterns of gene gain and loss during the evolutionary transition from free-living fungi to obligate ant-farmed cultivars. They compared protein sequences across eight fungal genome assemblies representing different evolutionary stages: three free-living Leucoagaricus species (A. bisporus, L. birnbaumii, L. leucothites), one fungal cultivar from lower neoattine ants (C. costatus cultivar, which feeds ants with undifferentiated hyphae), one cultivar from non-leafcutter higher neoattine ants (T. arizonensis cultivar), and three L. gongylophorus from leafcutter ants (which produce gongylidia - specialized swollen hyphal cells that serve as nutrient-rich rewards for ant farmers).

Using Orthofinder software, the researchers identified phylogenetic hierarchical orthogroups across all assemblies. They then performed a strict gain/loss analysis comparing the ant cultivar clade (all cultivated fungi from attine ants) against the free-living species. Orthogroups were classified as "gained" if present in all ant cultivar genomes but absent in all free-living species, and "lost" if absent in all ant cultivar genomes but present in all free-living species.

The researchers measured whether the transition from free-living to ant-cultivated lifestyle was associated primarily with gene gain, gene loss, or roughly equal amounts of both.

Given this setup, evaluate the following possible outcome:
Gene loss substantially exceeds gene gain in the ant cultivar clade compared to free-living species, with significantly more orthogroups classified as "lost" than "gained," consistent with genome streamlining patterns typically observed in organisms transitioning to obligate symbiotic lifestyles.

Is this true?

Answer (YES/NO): YES